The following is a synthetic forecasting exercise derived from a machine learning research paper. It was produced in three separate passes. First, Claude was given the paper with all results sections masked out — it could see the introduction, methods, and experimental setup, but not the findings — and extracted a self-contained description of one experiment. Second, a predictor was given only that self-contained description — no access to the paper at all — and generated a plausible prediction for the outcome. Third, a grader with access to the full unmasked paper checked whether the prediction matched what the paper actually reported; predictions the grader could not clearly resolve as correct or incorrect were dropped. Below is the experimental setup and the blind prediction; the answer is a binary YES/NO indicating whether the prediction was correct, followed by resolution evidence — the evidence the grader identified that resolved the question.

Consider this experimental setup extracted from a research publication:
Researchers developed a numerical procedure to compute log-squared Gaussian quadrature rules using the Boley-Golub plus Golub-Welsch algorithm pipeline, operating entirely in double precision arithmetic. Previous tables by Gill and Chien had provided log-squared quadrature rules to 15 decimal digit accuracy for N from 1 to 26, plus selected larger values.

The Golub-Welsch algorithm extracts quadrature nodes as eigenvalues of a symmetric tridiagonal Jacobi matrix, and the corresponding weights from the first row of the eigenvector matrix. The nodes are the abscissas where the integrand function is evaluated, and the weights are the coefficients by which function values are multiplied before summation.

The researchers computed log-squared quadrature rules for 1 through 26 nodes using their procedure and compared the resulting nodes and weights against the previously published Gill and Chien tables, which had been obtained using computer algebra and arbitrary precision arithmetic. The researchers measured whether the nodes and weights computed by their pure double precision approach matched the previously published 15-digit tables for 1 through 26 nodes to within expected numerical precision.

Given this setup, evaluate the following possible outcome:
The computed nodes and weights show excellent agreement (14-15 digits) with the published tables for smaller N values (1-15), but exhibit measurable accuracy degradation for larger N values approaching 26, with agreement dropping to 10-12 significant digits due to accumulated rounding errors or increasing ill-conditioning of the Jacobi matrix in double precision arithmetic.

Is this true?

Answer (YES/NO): NO